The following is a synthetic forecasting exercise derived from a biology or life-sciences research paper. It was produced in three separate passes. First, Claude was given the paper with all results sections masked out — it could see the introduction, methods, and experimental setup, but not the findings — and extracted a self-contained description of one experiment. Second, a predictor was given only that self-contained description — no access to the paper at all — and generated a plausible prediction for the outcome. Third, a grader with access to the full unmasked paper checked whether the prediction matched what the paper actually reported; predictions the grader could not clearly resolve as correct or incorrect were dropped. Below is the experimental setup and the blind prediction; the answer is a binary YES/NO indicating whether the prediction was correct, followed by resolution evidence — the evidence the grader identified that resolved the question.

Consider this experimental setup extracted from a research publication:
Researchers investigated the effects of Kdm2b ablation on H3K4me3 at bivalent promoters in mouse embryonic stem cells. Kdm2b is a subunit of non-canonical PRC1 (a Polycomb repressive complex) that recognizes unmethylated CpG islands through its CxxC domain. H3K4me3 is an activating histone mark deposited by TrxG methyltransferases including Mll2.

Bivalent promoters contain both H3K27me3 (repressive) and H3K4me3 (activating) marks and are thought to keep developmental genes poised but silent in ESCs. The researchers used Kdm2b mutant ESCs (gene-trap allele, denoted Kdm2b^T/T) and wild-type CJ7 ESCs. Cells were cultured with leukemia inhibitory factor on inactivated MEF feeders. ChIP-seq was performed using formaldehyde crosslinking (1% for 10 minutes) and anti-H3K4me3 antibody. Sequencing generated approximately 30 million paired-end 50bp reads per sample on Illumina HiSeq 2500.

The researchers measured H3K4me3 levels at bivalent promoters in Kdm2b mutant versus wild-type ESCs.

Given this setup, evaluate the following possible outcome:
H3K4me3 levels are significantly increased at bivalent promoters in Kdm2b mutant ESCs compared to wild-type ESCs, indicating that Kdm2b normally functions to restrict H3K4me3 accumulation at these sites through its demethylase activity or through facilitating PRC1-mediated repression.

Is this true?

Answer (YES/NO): NO